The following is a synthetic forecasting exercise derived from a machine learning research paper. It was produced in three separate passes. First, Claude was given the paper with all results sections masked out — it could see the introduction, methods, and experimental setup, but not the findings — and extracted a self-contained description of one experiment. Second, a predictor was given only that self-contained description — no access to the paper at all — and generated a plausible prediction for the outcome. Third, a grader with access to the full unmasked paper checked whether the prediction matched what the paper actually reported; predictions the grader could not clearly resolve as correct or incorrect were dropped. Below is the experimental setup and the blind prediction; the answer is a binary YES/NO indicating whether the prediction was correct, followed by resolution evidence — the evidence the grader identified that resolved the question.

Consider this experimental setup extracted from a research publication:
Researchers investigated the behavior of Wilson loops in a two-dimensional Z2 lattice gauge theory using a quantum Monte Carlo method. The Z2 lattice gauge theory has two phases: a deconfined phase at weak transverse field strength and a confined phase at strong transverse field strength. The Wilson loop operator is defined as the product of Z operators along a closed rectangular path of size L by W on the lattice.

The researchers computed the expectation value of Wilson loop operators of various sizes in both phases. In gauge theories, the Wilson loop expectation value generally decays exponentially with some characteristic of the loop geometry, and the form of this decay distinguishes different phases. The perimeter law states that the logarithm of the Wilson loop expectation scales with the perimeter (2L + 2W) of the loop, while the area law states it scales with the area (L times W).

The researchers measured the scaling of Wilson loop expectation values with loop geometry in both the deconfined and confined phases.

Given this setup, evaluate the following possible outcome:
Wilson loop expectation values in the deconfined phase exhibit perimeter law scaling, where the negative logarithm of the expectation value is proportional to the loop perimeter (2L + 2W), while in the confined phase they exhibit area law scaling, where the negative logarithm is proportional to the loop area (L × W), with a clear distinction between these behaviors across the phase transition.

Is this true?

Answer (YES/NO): YES